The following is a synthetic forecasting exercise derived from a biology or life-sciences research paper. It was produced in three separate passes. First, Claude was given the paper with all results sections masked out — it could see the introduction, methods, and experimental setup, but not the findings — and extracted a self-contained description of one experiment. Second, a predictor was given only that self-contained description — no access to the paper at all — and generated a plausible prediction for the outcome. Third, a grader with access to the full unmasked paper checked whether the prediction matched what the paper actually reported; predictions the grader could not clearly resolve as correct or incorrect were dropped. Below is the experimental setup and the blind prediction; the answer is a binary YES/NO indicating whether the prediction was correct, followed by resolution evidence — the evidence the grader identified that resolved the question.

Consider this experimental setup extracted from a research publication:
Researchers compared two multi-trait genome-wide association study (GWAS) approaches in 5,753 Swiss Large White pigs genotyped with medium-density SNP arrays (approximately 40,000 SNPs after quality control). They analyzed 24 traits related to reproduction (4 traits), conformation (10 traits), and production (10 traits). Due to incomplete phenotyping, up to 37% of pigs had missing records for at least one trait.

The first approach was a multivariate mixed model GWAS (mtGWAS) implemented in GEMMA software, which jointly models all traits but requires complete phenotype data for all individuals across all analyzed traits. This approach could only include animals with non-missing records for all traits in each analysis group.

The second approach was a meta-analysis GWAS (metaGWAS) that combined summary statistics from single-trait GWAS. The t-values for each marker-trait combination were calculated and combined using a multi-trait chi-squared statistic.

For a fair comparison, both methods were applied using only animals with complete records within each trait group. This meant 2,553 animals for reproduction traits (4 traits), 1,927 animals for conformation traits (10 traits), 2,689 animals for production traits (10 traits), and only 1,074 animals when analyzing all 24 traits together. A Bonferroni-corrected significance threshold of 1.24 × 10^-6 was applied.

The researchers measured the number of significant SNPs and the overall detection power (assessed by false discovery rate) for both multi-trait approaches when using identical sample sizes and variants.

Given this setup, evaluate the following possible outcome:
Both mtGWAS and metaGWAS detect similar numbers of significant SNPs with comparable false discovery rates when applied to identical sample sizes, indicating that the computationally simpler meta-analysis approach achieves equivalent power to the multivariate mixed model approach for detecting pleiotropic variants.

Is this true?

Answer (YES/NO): NO